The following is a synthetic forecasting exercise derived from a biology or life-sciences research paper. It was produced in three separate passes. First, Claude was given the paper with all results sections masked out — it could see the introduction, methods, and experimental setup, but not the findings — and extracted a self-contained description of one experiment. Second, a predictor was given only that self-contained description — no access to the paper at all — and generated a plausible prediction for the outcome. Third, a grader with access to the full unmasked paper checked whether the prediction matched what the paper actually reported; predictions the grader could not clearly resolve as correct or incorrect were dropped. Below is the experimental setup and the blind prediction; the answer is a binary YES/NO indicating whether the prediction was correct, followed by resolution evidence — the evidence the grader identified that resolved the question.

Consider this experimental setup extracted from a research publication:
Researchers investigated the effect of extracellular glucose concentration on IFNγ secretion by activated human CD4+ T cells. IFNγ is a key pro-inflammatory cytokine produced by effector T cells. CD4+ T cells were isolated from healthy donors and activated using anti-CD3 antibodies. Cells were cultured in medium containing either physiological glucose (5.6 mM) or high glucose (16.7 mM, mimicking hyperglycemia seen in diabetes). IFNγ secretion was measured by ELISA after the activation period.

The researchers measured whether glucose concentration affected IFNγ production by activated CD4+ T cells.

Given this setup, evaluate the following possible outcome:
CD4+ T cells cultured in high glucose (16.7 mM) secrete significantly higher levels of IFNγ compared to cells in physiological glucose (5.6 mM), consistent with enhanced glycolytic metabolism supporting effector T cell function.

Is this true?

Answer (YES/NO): YES